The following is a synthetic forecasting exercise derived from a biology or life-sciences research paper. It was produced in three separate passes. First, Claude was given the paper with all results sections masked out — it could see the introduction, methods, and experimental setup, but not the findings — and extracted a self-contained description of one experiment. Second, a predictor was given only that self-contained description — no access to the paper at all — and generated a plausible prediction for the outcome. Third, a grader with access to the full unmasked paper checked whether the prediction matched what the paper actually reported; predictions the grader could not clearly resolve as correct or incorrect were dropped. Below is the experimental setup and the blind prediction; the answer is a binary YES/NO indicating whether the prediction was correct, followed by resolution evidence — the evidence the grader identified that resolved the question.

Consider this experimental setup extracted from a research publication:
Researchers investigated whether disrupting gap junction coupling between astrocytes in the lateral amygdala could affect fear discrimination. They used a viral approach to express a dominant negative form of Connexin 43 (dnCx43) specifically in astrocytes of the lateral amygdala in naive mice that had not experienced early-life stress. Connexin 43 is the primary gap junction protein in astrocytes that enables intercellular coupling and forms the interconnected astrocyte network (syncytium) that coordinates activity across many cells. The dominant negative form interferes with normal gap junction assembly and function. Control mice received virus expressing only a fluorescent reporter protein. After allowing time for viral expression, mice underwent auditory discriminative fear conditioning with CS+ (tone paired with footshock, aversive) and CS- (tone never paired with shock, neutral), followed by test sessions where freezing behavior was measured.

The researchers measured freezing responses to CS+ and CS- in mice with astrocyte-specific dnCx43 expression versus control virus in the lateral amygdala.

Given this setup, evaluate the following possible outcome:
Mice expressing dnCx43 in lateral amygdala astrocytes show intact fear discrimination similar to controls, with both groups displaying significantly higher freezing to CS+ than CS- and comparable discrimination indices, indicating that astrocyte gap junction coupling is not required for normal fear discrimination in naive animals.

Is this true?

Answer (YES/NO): NO